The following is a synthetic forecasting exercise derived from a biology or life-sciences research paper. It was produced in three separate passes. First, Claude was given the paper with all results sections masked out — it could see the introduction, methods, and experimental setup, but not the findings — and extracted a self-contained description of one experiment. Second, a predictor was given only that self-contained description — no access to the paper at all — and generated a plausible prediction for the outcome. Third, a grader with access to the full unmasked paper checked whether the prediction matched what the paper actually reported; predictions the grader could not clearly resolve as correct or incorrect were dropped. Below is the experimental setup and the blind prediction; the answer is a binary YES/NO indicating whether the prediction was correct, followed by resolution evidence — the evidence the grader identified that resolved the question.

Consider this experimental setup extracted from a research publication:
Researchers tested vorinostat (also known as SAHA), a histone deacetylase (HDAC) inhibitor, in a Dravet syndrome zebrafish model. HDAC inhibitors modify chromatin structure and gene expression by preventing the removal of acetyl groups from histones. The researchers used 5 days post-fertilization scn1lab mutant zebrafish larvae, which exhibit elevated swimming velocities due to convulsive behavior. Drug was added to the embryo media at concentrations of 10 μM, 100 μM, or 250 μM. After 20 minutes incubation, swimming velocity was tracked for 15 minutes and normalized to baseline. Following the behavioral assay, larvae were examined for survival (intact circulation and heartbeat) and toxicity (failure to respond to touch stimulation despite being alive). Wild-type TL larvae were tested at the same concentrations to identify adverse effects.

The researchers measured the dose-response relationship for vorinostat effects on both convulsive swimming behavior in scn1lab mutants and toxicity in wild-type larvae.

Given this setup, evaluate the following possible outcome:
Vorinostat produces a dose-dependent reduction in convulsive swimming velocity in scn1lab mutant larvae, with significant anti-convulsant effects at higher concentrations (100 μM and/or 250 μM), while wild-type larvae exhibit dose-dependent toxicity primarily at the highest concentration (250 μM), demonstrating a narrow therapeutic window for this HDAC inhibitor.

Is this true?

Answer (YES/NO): NO